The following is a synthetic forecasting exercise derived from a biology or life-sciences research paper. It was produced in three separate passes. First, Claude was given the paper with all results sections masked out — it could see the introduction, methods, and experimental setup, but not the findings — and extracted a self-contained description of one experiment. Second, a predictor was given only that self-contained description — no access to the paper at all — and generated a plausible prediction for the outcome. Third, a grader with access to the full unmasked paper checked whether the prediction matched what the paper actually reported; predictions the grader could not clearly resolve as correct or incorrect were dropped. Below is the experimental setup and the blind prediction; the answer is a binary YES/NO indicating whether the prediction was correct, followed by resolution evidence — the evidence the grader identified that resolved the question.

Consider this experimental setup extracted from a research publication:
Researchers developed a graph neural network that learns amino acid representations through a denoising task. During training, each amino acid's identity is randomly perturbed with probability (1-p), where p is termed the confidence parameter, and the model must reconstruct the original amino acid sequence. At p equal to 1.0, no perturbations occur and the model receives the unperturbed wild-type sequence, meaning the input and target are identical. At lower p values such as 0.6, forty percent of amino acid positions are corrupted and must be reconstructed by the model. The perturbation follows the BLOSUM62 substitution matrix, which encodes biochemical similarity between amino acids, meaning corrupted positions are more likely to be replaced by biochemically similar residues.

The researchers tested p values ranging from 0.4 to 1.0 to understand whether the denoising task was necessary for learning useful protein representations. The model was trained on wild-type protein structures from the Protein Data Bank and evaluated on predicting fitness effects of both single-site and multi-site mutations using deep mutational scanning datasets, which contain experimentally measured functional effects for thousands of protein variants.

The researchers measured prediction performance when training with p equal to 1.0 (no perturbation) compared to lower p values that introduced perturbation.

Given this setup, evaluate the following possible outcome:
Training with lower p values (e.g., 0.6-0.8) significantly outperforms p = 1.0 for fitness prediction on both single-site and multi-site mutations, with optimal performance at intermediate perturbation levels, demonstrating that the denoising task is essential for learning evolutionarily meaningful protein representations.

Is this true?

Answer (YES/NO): YES